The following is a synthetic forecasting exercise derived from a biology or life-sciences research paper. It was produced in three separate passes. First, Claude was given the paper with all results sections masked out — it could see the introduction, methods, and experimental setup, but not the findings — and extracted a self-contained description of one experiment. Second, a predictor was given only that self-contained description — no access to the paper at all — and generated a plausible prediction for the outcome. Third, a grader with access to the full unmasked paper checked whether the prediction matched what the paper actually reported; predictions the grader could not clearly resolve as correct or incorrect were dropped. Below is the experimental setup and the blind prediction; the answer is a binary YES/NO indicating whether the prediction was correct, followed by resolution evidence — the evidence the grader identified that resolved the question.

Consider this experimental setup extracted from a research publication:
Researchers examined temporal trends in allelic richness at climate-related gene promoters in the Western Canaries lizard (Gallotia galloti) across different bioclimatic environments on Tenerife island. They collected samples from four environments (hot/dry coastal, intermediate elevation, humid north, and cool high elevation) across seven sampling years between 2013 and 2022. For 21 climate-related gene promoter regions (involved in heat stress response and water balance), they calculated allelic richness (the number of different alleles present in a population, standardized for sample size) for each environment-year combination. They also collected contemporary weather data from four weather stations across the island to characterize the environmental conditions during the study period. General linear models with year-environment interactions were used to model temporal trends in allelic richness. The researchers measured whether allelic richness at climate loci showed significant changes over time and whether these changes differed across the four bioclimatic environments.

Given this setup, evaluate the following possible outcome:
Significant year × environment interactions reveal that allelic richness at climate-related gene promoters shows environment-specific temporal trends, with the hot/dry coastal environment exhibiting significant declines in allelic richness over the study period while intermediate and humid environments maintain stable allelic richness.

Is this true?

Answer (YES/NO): NO